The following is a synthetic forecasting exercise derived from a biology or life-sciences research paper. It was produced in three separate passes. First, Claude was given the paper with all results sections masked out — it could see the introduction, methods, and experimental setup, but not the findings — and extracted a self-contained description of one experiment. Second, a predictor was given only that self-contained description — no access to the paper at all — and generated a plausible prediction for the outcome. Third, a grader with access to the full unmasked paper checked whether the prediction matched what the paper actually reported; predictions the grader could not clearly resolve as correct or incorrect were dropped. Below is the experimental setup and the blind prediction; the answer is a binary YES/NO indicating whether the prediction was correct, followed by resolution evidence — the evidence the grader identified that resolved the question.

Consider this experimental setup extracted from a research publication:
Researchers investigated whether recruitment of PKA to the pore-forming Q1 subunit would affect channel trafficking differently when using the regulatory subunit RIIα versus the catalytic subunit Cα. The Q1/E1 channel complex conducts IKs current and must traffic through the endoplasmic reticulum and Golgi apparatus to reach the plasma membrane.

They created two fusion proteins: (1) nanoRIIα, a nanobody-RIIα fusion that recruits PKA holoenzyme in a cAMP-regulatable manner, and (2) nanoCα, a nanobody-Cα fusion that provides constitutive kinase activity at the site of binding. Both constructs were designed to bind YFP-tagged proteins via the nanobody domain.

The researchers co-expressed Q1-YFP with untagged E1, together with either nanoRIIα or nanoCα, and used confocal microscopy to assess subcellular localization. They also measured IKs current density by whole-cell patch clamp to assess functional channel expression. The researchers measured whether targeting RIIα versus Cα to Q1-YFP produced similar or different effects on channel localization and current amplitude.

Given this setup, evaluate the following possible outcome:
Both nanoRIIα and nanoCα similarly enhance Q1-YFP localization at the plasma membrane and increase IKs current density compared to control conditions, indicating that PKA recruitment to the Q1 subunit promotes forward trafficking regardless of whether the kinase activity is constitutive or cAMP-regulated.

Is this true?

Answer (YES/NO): NO